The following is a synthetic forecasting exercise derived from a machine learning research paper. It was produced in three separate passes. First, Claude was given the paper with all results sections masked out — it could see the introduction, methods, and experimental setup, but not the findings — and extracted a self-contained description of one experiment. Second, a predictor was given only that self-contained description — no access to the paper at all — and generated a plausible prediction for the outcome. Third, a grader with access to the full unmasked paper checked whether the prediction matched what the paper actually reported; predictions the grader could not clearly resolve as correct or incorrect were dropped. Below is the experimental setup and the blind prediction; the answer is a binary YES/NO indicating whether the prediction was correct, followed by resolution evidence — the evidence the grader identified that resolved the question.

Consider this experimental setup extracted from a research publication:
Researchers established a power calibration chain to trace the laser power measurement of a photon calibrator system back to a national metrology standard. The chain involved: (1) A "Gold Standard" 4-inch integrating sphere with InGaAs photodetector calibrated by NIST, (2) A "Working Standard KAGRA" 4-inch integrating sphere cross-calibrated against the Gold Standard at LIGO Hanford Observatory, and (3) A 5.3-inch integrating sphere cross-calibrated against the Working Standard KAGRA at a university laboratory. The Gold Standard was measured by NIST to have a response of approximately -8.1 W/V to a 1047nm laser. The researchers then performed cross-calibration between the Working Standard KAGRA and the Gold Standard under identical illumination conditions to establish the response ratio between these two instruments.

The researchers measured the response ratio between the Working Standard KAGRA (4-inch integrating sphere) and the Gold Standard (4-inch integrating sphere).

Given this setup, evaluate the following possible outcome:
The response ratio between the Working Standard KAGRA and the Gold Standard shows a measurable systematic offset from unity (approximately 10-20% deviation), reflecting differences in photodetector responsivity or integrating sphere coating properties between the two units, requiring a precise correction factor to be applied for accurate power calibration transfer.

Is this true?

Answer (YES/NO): NO